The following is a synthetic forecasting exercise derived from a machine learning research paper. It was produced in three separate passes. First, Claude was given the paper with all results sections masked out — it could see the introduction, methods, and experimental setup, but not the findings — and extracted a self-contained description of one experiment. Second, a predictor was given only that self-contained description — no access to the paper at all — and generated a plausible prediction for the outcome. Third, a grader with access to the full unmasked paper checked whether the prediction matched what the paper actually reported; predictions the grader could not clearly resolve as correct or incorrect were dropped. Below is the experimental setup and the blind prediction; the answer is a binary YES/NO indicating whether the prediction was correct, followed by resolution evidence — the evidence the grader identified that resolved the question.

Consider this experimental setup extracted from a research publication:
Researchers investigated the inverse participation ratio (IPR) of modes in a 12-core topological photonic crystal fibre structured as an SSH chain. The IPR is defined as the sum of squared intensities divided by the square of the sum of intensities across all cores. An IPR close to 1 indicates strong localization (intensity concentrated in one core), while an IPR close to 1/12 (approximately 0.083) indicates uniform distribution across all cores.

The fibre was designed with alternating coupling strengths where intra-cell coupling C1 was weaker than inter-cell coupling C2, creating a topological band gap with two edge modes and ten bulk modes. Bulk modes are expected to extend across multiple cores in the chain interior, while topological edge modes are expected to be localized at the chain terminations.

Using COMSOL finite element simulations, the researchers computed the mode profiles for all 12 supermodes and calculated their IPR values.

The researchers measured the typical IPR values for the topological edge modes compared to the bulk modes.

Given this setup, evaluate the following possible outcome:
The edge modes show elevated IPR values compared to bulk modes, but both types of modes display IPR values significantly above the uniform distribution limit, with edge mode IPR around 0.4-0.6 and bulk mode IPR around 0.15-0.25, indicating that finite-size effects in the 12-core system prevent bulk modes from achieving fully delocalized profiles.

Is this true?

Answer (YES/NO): YES